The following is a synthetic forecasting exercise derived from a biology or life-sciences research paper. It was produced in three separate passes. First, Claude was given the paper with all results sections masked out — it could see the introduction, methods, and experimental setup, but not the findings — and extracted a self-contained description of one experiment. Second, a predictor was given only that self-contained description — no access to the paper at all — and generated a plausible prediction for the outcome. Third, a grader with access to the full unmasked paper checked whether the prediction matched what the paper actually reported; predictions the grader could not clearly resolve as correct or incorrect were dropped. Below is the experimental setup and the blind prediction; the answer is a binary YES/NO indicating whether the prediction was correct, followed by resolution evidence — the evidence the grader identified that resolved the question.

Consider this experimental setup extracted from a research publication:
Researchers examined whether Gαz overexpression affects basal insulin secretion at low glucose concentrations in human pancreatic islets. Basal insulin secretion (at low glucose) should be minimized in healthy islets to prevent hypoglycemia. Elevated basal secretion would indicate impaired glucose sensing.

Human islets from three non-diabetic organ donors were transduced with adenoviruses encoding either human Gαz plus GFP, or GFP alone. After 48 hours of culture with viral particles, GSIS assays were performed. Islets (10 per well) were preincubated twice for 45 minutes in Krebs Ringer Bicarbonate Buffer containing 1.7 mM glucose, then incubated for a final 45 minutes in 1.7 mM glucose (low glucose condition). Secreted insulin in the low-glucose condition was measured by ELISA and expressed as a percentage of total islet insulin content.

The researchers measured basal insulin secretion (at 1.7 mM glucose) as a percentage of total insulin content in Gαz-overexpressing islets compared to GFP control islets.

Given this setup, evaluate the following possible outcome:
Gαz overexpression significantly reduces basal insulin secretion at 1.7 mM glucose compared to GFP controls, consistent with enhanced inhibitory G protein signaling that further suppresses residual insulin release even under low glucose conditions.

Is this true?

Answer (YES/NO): NO